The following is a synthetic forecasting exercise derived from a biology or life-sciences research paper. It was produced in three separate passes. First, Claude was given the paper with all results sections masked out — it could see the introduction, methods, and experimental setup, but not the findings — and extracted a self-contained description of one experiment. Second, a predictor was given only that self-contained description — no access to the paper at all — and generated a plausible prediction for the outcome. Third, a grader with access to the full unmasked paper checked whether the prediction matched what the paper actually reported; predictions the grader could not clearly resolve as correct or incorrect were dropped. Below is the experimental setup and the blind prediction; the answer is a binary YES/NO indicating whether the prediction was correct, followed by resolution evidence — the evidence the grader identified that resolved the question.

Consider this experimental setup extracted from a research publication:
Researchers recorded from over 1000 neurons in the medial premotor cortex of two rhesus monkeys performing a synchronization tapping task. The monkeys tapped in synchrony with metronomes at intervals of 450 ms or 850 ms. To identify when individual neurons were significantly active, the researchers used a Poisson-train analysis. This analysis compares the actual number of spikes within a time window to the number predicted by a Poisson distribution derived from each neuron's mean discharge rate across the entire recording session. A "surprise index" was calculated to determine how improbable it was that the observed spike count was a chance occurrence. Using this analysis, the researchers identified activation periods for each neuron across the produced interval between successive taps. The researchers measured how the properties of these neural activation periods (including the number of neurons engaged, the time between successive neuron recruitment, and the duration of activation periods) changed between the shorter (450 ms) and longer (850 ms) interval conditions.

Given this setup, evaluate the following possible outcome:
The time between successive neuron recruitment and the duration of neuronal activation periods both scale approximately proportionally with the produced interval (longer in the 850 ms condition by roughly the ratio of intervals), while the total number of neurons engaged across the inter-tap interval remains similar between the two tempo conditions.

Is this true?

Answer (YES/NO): NO